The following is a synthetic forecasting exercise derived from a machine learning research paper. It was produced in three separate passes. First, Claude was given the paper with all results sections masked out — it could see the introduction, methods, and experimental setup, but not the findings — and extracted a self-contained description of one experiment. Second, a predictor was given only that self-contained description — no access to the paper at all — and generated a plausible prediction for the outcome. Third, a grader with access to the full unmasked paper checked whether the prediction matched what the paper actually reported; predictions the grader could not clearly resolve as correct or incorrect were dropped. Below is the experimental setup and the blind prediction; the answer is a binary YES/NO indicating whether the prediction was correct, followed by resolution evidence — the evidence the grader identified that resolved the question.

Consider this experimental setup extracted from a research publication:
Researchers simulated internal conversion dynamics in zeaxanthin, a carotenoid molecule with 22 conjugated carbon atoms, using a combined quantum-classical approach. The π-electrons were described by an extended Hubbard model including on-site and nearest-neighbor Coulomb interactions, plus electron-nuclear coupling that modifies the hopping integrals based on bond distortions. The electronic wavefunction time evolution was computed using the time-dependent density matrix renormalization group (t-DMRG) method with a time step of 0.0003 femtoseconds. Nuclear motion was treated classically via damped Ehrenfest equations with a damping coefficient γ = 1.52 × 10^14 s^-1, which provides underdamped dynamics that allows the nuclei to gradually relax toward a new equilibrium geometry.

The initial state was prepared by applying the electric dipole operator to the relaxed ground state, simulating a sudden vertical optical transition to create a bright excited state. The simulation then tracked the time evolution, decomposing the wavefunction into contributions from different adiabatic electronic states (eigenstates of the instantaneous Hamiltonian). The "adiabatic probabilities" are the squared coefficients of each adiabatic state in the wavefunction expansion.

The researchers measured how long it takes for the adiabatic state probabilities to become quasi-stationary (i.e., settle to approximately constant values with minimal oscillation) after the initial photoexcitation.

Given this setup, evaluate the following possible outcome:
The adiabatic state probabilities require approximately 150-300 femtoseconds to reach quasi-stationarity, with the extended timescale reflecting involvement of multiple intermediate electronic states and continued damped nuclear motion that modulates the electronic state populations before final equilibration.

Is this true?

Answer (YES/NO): NO